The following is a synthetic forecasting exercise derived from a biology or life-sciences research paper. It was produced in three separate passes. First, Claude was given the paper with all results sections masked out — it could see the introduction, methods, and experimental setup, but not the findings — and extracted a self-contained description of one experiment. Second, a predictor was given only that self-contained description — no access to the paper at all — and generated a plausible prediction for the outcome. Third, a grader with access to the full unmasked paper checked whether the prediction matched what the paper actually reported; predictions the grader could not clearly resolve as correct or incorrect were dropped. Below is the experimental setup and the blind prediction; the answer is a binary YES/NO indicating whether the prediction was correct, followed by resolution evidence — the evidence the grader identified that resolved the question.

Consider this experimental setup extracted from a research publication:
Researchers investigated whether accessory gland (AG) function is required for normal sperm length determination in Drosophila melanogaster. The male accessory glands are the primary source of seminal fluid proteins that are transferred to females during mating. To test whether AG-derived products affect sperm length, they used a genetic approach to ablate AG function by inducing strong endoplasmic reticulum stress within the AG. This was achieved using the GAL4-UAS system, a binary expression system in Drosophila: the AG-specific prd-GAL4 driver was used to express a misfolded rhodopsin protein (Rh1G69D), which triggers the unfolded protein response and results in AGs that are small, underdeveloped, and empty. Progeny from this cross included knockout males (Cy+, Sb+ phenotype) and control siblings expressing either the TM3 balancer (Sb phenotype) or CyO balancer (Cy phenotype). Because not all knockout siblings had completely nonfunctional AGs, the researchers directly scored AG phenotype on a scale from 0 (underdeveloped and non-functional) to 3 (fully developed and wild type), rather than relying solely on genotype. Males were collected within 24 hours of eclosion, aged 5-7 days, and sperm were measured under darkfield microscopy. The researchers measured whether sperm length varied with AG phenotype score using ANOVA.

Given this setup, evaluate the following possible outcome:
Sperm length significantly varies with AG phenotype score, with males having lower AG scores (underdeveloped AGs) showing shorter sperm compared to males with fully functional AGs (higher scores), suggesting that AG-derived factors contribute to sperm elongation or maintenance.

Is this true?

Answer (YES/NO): NO